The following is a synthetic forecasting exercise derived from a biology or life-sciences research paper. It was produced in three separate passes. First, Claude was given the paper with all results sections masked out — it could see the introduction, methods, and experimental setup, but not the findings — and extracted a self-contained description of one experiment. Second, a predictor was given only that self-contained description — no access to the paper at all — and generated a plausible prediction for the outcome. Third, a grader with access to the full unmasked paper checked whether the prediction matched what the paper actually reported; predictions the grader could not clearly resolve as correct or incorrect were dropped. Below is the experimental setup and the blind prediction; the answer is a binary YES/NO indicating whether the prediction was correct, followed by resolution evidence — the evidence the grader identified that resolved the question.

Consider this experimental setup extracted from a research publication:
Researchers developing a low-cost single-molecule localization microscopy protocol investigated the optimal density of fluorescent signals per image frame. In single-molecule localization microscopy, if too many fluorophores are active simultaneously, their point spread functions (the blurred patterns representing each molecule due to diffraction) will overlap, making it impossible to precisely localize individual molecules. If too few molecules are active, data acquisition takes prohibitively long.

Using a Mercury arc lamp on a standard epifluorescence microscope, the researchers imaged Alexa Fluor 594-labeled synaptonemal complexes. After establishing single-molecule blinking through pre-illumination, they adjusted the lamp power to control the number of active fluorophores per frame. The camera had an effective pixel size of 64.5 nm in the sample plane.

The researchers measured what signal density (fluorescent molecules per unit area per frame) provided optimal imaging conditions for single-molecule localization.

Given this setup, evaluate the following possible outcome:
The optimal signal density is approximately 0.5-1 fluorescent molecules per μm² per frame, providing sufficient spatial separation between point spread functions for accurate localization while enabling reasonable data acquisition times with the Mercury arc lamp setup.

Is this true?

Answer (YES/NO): NO